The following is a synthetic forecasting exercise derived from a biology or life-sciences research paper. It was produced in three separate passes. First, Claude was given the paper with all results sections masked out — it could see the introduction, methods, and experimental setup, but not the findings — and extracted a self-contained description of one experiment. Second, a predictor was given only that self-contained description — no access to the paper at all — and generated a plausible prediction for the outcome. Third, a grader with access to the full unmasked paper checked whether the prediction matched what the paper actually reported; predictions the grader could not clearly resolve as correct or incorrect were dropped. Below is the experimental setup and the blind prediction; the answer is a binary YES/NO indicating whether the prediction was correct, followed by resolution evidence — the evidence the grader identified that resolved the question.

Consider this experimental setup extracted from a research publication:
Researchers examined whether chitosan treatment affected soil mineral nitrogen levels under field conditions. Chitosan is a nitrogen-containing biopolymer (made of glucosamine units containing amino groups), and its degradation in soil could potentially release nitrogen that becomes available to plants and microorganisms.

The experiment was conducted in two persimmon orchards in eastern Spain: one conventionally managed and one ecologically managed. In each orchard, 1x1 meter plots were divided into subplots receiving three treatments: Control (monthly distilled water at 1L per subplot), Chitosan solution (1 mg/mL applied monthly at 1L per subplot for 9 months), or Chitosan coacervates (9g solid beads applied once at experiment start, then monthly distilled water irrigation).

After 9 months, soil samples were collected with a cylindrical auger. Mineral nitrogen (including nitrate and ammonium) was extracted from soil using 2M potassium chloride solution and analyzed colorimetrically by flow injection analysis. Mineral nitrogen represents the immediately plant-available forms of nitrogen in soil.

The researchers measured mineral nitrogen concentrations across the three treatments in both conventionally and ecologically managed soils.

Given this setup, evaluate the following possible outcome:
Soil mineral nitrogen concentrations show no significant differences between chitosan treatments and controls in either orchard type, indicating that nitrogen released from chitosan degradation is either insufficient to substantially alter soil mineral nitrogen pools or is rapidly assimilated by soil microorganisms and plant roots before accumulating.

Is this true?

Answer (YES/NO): YES